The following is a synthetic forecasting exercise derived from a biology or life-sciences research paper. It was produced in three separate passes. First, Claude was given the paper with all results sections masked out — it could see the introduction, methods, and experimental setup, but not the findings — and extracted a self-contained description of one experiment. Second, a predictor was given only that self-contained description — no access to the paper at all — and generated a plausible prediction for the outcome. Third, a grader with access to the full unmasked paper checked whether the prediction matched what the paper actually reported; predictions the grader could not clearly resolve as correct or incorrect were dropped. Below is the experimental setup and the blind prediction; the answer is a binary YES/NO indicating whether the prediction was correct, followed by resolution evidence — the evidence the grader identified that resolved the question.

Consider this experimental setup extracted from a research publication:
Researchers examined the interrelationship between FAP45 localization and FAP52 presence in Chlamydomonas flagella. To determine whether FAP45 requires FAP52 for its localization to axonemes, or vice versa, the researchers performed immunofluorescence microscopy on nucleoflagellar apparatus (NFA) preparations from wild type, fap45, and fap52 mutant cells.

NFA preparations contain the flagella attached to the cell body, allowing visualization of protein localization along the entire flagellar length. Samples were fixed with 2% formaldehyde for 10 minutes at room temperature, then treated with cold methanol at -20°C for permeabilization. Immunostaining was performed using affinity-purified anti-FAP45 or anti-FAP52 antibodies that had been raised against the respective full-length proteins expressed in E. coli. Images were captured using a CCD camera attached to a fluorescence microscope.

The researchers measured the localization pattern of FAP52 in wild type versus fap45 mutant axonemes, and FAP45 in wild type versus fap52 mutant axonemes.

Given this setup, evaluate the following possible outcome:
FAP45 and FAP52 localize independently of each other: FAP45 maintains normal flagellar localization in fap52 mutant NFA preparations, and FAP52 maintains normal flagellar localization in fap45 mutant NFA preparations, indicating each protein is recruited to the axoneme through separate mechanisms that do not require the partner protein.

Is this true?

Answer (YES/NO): YES